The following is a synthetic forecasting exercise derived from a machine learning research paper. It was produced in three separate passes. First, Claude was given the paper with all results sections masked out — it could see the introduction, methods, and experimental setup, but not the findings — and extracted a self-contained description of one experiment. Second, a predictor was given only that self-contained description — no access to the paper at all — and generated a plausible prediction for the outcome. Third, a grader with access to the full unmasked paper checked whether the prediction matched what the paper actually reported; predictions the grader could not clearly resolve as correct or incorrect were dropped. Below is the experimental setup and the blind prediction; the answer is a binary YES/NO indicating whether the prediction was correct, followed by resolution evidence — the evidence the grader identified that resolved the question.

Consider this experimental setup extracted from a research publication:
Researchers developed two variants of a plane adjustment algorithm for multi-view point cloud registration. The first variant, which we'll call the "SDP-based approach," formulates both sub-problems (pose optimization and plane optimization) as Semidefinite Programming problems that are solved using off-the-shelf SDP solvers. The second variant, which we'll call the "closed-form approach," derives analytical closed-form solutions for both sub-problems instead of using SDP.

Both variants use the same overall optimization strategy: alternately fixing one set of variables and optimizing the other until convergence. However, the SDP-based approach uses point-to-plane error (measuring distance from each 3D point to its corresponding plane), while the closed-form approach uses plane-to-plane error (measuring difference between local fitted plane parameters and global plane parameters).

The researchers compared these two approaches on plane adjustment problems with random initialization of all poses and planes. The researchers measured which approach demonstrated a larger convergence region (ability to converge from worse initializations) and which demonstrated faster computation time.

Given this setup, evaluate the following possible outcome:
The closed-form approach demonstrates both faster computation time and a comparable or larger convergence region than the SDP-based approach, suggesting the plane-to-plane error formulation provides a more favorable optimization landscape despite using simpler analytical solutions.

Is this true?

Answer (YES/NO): NO